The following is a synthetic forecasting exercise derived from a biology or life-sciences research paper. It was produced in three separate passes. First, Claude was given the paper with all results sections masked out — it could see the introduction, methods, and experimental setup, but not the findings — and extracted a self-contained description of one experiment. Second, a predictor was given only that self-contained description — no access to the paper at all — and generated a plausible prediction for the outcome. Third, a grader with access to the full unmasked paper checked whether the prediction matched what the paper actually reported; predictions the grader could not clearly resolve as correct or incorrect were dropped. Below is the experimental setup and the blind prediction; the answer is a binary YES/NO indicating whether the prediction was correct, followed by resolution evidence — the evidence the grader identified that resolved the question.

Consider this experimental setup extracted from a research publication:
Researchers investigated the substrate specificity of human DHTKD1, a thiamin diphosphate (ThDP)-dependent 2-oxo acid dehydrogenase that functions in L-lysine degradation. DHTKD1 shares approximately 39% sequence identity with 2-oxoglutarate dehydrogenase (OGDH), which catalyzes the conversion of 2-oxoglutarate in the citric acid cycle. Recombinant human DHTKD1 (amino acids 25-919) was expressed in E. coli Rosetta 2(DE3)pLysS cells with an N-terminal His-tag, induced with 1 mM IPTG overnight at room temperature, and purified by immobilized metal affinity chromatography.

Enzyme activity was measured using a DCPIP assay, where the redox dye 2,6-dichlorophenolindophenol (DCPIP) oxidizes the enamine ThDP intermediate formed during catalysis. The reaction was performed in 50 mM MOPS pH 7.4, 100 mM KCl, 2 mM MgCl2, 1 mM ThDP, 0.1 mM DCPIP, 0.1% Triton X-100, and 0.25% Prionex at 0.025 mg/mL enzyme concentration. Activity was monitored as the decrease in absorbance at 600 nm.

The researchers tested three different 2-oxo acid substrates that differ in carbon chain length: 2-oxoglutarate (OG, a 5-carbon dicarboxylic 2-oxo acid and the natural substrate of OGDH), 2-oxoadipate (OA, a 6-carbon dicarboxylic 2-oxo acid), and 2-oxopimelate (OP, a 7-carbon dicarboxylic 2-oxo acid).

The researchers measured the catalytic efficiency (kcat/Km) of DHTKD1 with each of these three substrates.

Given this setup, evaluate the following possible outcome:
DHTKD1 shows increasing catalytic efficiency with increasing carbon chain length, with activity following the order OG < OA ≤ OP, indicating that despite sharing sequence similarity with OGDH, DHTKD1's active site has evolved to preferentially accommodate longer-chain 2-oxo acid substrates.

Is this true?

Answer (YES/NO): NO